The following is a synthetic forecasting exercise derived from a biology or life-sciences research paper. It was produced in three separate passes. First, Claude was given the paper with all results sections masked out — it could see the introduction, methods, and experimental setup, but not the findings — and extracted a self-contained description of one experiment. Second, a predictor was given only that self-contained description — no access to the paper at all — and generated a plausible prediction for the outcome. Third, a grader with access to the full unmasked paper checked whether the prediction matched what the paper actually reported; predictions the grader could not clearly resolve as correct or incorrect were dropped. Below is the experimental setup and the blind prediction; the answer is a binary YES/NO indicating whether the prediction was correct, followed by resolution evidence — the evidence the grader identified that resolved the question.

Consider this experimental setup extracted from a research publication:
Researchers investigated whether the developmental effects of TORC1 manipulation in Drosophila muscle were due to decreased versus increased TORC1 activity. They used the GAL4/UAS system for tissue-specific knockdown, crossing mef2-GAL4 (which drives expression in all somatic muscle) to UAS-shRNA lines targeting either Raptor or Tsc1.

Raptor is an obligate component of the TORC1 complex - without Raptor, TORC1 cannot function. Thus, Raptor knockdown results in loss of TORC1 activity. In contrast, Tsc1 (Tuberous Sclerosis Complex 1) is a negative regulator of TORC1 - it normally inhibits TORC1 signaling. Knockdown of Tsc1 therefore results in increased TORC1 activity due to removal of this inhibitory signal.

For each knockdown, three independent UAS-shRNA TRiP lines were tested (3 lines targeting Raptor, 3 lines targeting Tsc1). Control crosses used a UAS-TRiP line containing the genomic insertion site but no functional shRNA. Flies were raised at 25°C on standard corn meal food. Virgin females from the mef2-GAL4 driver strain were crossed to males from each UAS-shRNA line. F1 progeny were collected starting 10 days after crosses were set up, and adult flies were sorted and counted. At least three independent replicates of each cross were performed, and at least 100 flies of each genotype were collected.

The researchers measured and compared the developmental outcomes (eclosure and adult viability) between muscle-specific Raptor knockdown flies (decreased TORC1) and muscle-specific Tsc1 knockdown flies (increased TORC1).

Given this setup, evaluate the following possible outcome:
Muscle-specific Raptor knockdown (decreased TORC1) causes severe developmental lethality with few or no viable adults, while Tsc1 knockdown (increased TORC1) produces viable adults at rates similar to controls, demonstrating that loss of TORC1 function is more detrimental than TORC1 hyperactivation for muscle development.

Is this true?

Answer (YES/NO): YES